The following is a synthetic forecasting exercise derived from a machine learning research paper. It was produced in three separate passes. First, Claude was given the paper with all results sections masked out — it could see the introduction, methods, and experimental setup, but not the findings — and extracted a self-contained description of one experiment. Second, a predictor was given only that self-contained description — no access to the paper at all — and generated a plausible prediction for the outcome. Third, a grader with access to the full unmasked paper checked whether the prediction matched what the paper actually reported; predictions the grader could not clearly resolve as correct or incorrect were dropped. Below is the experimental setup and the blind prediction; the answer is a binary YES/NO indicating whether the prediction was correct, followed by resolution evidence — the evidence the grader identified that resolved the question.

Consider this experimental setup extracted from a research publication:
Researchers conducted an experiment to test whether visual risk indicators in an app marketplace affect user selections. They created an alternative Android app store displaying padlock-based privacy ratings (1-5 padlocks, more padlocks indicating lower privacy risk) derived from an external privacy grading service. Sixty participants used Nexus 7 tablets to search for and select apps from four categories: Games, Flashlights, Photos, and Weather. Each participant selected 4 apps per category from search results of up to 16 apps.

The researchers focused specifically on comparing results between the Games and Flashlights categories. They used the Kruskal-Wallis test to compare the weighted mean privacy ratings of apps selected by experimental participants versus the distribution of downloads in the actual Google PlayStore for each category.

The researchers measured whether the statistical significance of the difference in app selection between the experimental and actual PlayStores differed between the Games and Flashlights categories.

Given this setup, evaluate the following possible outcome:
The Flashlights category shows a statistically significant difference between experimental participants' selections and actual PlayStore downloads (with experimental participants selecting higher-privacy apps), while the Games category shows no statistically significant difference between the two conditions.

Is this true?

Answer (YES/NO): NO